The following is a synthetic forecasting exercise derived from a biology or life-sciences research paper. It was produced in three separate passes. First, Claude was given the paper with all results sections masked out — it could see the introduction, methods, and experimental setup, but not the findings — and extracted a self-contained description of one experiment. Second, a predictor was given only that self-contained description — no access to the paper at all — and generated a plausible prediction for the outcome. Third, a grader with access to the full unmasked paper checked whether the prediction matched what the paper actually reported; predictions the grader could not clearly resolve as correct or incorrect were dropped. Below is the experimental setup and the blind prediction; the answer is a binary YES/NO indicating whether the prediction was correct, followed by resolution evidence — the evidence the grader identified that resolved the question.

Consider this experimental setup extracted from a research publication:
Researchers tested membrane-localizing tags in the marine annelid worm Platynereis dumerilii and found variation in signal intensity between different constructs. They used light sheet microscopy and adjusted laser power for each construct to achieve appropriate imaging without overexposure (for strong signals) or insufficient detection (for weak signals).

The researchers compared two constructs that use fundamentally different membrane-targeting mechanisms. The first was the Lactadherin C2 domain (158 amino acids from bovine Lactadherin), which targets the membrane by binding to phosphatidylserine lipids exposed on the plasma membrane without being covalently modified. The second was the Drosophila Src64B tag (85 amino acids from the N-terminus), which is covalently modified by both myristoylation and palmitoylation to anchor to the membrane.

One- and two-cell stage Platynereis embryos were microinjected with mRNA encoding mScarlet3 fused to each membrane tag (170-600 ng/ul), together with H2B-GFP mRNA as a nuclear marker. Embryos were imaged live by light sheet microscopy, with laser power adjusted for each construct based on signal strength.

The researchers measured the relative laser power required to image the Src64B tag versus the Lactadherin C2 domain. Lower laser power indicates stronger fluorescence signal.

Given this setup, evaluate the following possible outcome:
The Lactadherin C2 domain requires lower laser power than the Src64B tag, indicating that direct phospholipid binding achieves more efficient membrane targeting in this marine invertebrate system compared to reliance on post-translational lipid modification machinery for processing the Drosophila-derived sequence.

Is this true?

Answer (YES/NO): NO